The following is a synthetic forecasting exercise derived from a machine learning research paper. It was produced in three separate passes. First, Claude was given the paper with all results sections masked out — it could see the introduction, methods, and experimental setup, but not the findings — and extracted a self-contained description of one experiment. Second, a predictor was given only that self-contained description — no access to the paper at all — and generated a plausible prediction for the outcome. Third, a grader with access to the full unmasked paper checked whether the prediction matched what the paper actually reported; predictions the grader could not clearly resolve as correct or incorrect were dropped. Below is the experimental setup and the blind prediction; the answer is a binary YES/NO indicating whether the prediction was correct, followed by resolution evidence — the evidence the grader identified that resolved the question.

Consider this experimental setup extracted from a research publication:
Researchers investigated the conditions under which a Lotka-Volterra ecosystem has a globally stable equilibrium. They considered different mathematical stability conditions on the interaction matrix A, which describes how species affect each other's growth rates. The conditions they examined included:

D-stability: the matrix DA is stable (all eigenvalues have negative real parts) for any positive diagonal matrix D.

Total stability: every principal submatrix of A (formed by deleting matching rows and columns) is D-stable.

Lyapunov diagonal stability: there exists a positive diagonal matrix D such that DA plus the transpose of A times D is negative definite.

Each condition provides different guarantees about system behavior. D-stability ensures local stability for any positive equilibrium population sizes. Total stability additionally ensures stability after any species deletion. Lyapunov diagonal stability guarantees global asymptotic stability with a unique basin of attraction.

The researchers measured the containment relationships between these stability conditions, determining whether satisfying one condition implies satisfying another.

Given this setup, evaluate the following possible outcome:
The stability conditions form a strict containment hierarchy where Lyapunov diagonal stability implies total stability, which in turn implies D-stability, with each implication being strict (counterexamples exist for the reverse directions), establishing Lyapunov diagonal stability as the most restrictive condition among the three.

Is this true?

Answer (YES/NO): YES